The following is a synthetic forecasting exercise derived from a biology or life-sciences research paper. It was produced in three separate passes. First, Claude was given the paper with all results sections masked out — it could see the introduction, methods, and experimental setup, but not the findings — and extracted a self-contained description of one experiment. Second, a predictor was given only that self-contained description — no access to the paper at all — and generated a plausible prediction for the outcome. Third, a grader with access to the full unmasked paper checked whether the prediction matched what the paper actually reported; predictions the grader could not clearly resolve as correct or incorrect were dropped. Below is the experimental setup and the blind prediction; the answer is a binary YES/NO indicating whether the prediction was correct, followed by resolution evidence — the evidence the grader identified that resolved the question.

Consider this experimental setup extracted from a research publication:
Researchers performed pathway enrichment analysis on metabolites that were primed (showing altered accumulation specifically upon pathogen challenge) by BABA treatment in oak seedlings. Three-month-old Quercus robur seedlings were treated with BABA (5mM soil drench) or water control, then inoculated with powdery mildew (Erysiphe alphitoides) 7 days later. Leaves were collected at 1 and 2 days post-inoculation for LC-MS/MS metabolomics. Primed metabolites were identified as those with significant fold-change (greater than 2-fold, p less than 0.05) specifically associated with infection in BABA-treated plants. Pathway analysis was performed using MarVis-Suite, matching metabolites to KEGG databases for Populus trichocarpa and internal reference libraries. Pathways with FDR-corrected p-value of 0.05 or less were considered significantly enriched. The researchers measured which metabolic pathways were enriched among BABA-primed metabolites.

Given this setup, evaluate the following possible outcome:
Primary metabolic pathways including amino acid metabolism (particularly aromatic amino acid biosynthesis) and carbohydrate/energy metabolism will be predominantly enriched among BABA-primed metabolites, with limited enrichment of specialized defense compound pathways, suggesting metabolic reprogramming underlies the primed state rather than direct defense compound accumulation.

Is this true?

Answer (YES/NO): NO